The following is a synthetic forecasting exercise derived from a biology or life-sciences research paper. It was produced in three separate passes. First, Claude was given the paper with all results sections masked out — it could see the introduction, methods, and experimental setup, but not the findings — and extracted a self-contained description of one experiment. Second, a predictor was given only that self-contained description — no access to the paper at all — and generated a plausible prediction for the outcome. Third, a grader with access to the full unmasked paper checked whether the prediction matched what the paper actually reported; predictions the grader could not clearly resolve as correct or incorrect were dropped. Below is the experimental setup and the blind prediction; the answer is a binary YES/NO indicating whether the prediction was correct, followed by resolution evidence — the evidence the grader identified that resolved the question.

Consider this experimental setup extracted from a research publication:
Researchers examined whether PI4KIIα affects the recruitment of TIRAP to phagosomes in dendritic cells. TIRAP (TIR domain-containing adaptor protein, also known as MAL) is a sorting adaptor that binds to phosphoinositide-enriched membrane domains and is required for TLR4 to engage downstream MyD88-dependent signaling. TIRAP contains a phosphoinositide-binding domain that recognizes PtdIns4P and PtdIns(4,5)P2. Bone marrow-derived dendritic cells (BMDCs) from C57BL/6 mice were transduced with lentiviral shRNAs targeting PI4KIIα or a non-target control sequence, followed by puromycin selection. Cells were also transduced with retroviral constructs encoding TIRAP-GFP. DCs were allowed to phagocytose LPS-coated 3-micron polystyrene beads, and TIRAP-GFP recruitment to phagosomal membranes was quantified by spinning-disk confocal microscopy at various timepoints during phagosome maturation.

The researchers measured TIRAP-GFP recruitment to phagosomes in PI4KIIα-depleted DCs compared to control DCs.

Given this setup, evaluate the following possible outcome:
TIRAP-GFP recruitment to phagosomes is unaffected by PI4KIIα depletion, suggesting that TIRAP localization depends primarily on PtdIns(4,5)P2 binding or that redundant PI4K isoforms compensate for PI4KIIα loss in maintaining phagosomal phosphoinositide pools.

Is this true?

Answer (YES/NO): NO